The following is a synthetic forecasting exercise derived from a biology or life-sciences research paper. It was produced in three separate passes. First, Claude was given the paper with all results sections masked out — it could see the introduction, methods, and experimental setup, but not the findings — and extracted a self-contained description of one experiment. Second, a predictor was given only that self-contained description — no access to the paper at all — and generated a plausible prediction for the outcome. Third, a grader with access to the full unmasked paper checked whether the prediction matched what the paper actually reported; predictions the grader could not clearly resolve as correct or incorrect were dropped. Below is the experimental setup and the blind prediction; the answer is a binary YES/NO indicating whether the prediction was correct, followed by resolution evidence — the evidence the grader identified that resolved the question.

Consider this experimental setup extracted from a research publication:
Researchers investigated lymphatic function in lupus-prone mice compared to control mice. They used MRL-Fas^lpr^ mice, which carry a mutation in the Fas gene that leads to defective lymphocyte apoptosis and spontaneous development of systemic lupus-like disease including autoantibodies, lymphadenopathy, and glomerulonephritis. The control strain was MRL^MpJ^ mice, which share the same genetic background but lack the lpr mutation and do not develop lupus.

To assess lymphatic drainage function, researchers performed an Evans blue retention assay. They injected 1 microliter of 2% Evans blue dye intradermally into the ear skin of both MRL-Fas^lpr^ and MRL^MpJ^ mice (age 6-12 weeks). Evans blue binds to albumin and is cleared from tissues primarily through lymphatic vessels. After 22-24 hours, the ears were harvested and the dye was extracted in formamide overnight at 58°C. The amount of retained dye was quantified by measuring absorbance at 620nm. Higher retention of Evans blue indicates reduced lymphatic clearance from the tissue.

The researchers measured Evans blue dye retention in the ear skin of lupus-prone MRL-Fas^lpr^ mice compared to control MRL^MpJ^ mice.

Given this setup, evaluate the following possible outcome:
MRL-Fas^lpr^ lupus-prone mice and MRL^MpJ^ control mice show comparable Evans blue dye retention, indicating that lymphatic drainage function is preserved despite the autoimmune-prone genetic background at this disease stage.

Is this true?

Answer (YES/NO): YES